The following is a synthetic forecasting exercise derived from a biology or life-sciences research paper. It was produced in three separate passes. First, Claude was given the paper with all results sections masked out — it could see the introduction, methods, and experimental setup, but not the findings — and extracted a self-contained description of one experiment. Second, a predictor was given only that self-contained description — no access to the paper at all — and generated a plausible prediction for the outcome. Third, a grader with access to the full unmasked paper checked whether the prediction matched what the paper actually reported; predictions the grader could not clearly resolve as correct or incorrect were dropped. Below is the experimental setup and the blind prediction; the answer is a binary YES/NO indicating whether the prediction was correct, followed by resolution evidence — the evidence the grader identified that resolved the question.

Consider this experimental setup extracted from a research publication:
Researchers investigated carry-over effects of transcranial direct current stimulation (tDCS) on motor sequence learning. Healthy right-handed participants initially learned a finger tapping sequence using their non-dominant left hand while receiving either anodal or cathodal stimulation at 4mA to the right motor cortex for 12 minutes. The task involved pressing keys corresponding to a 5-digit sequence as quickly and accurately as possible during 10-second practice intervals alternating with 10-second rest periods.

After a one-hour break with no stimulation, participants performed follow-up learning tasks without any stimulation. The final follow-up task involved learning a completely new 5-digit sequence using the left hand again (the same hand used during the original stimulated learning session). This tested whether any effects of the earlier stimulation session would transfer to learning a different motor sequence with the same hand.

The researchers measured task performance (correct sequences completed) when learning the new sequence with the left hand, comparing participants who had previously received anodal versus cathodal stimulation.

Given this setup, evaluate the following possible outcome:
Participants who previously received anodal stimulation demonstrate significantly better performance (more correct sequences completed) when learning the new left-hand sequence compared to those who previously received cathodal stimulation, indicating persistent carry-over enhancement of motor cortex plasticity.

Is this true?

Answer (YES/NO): YES